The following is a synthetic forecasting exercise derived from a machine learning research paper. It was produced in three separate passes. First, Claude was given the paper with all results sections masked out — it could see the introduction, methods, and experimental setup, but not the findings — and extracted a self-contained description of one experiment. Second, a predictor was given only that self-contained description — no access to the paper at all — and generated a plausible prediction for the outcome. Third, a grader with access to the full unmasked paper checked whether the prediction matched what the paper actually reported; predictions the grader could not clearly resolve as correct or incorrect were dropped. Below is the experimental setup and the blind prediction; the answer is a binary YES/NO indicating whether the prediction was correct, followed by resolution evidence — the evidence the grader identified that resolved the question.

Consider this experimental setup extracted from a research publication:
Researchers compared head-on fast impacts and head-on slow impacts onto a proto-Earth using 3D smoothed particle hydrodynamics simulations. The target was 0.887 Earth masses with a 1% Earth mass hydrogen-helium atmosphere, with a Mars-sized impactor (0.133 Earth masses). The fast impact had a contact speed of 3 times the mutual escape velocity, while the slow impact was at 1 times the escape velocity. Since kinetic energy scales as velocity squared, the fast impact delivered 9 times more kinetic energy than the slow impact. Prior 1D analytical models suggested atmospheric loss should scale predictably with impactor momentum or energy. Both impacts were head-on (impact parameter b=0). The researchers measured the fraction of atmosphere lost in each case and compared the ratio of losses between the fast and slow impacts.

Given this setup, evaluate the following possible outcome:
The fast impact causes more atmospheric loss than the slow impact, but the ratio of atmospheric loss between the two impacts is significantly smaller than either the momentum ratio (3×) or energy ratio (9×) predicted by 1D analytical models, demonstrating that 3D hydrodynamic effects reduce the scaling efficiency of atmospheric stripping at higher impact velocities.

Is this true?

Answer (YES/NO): NO